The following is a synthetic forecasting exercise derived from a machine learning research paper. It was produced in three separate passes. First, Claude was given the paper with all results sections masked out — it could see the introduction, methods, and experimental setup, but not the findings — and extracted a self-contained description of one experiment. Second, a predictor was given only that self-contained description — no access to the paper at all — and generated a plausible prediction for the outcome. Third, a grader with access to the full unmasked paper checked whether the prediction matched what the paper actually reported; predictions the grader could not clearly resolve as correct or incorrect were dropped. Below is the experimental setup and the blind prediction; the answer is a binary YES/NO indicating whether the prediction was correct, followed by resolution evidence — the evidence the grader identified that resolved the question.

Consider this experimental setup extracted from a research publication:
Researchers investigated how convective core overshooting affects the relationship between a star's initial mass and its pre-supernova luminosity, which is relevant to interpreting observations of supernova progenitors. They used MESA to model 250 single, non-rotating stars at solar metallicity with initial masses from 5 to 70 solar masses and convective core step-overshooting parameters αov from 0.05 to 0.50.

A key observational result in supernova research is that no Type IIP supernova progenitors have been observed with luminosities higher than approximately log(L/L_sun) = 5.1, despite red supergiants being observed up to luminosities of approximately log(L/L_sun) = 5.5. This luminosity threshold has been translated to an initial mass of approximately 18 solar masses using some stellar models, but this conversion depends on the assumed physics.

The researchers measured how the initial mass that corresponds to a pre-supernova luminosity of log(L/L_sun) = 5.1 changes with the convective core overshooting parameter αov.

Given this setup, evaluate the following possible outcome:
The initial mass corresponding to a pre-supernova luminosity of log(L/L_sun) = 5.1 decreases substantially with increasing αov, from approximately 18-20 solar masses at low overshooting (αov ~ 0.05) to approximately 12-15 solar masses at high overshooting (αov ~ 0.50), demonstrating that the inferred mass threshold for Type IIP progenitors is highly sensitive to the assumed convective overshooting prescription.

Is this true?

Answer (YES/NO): NO